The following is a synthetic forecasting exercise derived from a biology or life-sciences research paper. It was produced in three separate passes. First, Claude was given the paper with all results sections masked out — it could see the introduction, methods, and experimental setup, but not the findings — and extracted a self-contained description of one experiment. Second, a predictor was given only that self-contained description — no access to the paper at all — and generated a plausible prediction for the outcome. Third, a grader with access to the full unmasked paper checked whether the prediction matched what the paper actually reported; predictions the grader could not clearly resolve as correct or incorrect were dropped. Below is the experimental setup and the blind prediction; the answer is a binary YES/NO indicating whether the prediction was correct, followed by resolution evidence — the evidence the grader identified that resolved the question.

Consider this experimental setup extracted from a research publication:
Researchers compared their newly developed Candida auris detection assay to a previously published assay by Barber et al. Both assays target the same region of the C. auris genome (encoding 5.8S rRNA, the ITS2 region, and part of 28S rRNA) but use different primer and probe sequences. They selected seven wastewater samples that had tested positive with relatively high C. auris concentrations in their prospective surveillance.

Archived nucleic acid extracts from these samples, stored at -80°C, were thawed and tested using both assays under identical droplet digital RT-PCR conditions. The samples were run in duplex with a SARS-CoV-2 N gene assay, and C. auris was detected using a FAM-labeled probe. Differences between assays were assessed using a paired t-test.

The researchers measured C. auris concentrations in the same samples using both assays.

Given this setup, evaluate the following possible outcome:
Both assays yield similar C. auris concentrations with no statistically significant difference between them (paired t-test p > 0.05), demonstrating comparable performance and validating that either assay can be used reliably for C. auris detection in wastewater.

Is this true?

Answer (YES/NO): YES